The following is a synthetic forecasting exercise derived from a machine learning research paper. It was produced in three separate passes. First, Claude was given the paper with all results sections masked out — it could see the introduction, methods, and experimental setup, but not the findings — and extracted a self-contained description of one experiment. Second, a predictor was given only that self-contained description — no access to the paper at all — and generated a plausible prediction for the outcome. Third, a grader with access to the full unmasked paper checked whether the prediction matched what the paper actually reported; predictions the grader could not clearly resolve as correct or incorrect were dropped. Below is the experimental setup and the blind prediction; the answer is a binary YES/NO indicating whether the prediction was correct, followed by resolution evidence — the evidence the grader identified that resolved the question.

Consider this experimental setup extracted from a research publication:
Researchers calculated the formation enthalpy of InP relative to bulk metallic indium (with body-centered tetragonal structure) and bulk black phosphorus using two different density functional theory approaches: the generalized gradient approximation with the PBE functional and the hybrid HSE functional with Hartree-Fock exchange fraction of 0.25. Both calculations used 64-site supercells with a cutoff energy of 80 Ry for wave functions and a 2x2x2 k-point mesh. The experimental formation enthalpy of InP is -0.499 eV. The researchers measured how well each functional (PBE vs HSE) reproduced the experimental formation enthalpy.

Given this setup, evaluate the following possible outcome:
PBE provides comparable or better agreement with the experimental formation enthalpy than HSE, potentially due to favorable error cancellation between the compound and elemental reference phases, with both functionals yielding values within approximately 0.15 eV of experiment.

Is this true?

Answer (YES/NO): YES